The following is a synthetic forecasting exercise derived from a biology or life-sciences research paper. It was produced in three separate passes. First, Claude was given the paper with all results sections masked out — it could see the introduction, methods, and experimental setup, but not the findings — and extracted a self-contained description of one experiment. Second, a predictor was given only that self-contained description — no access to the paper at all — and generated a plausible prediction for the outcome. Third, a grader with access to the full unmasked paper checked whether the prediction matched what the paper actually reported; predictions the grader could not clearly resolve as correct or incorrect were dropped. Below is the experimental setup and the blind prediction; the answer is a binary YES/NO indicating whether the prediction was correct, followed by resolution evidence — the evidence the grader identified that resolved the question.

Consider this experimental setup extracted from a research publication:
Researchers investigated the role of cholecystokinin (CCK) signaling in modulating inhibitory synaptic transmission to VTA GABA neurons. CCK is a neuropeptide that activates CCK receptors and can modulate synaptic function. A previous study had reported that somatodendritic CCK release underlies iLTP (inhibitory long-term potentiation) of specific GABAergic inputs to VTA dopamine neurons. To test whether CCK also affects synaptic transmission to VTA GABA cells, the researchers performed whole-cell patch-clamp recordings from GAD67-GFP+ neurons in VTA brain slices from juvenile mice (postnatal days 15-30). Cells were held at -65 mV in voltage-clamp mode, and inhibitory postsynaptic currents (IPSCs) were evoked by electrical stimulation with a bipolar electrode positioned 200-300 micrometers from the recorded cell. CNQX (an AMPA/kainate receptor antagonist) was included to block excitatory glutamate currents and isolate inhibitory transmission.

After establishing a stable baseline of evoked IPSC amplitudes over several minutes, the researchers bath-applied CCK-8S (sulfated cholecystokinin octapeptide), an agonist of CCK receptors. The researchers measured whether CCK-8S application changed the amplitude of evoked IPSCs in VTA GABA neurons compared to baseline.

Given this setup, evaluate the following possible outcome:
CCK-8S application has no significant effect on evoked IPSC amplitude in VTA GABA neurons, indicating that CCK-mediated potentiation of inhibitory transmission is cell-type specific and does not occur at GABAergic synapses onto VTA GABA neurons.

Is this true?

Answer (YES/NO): NO